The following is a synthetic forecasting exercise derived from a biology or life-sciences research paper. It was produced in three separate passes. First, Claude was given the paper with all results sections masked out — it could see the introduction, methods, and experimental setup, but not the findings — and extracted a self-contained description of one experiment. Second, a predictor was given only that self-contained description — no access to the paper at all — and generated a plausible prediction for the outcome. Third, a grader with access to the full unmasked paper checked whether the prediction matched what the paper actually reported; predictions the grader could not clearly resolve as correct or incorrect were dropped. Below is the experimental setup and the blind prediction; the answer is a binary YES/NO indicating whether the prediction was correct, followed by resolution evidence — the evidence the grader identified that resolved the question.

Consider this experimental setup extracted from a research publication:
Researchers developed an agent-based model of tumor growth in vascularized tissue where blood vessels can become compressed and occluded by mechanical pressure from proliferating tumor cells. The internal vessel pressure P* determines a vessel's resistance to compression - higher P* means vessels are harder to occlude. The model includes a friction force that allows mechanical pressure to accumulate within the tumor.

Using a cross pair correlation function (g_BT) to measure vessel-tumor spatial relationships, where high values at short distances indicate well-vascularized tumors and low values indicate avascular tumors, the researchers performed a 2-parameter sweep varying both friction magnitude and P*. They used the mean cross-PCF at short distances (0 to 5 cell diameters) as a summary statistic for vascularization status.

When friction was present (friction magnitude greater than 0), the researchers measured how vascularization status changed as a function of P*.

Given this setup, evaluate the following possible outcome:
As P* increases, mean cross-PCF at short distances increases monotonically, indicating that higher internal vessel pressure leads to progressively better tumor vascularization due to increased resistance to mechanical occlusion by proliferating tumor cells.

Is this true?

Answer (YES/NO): NO